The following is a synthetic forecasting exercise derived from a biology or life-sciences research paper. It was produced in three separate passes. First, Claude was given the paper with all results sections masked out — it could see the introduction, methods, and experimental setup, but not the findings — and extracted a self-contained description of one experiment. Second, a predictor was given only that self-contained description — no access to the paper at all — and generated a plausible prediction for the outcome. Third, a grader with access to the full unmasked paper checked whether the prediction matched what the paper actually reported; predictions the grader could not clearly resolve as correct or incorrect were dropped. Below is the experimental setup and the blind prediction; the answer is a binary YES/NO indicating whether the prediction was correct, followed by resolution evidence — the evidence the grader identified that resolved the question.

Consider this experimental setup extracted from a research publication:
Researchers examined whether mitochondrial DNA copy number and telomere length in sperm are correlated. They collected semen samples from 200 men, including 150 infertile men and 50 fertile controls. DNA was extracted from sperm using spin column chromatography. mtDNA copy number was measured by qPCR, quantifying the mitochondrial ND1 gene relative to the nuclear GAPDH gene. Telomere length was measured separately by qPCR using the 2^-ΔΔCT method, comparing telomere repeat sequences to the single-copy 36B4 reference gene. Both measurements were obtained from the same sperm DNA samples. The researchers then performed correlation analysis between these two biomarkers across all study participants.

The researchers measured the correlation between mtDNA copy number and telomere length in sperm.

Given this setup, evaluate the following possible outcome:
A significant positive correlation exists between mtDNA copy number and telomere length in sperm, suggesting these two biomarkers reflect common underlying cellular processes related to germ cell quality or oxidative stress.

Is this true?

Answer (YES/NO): NO